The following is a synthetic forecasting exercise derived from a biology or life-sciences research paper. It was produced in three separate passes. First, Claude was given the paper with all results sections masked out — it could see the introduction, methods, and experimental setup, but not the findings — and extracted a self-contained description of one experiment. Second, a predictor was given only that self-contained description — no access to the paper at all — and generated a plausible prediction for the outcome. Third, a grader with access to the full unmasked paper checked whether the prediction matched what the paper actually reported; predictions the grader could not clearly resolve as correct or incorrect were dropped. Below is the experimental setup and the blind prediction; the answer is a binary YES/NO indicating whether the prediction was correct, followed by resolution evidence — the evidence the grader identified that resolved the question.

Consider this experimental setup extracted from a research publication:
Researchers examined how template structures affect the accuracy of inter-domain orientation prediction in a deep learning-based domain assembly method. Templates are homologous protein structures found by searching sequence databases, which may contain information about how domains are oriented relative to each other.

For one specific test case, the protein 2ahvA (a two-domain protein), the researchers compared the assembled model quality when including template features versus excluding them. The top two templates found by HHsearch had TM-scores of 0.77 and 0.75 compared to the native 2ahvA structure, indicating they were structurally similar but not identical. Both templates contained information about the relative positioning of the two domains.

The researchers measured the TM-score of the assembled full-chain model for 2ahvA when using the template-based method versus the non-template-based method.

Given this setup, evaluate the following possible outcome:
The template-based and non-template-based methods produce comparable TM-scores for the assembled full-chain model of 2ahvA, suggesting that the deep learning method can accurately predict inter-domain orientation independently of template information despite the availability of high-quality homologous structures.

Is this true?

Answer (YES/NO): NO